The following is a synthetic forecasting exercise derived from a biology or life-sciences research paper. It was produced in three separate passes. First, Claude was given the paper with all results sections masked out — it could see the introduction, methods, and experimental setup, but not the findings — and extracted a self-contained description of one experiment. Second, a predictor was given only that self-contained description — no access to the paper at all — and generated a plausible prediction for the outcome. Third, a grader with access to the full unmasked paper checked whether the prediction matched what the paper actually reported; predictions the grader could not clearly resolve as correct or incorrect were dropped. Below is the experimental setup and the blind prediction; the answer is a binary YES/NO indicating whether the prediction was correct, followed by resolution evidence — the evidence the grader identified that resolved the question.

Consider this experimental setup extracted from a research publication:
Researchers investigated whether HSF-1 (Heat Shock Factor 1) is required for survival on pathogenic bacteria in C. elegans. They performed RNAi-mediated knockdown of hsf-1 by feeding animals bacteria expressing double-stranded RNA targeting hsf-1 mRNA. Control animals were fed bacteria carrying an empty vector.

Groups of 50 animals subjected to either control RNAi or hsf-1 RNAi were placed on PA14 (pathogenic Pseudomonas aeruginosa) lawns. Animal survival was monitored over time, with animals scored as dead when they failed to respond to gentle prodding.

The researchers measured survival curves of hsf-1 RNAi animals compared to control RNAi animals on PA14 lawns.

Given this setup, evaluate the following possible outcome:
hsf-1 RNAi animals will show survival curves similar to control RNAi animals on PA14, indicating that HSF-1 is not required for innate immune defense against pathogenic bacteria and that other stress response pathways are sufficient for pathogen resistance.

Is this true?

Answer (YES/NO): NO